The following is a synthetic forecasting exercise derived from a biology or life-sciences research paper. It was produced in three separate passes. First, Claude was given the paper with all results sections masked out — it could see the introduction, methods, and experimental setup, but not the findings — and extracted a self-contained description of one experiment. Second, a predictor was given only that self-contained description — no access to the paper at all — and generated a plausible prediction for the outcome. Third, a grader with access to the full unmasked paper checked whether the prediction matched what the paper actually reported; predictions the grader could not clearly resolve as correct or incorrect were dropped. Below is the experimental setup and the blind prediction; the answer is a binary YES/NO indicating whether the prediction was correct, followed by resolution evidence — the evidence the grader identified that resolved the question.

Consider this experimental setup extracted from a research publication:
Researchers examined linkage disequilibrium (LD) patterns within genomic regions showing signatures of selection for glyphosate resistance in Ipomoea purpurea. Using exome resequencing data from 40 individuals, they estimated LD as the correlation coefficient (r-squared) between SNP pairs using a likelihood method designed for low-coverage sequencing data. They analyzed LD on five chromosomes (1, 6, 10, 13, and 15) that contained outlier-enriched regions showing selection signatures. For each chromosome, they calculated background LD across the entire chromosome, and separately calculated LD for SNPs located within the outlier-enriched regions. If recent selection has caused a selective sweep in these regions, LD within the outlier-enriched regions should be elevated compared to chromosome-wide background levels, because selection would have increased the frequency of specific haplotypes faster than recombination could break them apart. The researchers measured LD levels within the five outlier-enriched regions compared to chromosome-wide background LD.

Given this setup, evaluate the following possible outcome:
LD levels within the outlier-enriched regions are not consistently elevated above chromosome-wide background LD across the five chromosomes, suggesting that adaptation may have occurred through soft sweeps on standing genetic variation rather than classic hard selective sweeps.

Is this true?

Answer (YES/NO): NO